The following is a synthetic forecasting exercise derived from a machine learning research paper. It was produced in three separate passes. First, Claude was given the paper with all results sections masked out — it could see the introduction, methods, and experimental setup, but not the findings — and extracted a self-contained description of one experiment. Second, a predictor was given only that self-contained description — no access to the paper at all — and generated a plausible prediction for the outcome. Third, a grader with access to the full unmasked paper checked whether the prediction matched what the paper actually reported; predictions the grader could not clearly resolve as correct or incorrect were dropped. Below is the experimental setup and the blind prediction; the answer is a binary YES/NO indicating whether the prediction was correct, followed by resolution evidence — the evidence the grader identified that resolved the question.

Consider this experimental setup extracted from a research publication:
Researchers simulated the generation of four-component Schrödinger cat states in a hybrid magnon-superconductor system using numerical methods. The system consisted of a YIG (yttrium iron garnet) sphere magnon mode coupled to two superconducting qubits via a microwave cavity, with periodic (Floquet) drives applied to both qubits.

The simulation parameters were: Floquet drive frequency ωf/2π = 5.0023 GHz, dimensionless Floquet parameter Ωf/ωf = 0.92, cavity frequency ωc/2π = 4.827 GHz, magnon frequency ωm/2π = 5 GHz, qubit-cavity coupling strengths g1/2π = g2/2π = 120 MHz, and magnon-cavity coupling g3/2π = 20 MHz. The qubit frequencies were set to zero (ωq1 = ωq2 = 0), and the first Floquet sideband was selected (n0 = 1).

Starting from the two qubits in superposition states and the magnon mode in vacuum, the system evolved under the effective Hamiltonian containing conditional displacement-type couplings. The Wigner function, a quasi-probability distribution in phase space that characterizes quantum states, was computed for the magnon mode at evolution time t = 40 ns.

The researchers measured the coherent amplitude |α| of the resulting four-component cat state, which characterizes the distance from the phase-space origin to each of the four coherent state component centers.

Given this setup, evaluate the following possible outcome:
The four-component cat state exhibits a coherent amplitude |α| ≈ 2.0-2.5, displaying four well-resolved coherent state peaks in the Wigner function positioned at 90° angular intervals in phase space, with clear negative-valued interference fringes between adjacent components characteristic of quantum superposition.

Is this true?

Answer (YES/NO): NO